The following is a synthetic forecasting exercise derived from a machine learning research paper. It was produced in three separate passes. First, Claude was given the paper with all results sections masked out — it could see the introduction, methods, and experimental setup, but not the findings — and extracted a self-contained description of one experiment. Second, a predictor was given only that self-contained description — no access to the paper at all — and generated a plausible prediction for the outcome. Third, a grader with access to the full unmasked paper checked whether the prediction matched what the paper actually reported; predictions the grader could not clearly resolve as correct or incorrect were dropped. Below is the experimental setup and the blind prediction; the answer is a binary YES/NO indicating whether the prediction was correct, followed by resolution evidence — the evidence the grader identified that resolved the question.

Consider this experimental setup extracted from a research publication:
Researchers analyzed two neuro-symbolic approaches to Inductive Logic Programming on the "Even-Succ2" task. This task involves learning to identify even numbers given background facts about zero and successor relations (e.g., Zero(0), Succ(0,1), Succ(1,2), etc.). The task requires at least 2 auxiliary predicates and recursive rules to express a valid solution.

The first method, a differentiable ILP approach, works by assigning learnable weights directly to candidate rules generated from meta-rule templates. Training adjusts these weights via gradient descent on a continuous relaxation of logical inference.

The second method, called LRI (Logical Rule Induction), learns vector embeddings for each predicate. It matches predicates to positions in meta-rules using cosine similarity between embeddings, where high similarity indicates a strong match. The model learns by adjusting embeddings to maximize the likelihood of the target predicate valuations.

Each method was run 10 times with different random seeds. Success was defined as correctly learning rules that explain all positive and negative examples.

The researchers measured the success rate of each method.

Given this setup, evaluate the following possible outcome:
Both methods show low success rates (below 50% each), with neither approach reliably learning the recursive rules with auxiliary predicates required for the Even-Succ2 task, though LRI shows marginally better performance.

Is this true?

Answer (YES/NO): NO